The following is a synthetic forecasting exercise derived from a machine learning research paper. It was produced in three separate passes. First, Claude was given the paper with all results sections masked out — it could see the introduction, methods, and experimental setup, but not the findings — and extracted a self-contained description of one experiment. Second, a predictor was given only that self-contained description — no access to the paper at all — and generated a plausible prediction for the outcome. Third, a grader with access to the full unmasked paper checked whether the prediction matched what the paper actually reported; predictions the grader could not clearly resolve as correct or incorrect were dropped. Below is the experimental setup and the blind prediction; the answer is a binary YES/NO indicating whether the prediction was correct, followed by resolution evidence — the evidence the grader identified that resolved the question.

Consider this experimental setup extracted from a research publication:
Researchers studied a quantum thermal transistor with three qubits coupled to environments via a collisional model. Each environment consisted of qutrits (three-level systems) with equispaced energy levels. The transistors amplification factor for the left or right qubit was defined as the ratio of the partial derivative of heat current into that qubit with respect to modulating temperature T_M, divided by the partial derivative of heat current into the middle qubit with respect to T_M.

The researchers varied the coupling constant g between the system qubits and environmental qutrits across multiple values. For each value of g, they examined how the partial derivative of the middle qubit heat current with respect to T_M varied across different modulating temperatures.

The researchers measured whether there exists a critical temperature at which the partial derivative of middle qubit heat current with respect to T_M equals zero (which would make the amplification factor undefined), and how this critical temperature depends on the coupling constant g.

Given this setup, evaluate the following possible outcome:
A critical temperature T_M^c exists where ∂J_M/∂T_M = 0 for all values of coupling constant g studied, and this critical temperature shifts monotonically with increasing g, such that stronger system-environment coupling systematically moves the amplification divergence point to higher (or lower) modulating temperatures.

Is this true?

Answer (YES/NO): YES